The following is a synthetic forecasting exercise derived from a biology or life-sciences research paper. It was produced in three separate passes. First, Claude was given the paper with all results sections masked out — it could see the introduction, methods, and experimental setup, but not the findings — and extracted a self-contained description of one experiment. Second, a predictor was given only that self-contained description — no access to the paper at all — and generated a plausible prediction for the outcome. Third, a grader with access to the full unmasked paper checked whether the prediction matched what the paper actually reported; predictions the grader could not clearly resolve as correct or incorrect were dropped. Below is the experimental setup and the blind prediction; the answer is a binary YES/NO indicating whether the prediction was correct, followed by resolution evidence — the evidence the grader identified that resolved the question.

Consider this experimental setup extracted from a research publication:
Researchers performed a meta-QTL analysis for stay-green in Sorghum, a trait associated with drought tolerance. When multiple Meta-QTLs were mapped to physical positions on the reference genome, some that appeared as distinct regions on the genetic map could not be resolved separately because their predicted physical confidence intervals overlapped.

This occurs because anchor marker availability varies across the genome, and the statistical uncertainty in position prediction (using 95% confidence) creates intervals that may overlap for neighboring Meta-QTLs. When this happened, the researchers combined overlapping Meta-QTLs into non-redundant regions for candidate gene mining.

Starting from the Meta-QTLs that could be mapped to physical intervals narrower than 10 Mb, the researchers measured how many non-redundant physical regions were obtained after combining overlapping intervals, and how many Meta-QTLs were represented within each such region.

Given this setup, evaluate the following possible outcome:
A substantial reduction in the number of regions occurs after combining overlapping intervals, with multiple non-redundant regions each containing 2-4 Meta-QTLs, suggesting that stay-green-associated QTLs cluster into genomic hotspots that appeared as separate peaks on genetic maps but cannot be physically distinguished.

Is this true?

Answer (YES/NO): YES